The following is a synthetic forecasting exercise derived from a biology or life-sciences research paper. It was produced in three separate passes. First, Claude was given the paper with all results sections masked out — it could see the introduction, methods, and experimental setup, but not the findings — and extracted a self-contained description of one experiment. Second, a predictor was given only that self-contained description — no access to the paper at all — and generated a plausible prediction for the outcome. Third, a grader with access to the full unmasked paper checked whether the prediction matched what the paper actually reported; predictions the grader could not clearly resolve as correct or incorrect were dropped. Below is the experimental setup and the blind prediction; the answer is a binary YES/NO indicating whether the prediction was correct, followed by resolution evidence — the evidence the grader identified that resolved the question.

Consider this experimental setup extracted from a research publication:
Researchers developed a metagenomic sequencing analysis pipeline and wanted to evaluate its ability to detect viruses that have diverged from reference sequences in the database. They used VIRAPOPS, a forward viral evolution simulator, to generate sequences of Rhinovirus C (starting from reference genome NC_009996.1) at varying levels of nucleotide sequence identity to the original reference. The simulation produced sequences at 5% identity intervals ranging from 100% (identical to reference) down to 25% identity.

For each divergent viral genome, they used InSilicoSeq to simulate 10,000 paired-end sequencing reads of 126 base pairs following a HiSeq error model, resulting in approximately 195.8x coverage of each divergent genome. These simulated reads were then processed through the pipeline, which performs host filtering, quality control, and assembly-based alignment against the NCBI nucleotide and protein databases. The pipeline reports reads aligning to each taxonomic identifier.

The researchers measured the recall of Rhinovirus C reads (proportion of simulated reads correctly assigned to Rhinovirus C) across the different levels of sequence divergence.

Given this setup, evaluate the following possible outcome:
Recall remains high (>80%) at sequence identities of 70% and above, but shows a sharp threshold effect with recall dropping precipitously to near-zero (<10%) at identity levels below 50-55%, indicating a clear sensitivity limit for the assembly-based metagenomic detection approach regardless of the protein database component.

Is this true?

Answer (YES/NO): NO